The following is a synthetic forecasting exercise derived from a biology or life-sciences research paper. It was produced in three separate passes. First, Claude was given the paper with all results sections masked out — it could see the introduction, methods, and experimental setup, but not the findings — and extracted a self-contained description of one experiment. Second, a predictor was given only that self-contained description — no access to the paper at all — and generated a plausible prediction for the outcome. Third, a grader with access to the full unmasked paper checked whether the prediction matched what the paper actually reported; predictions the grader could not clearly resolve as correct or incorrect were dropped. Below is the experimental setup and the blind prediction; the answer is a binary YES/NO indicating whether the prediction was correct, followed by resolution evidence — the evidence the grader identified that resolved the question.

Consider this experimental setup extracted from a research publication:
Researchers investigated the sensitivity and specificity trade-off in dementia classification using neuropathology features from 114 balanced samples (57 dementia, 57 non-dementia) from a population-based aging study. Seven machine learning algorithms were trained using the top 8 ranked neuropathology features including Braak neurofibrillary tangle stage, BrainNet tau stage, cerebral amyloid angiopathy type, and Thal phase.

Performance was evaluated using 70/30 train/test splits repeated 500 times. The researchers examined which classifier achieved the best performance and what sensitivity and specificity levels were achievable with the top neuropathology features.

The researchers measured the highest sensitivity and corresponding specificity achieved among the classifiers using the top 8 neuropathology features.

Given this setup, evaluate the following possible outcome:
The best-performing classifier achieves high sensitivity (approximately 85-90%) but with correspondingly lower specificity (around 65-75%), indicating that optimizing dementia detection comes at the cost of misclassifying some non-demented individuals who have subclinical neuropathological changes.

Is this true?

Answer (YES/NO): NO